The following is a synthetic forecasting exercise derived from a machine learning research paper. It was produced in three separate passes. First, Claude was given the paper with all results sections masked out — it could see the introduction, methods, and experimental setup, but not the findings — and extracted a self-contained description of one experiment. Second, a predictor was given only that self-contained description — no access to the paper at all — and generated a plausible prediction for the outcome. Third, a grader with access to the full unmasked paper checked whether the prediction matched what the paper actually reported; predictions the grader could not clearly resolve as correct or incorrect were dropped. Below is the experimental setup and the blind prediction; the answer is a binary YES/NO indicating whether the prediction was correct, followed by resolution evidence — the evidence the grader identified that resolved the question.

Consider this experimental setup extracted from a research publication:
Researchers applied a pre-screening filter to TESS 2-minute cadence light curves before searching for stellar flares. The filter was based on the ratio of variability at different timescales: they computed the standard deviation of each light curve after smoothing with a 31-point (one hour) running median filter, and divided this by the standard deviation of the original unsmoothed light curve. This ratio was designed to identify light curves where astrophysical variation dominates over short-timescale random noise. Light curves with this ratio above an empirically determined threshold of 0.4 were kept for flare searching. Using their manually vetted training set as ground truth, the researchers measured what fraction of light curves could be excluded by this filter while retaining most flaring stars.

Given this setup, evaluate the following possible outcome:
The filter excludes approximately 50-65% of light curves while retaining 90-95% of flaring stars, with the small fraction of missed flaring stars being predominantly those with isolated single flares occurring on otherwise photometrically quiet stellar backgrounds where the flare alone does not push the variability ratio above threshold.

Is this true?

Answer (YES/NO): YES